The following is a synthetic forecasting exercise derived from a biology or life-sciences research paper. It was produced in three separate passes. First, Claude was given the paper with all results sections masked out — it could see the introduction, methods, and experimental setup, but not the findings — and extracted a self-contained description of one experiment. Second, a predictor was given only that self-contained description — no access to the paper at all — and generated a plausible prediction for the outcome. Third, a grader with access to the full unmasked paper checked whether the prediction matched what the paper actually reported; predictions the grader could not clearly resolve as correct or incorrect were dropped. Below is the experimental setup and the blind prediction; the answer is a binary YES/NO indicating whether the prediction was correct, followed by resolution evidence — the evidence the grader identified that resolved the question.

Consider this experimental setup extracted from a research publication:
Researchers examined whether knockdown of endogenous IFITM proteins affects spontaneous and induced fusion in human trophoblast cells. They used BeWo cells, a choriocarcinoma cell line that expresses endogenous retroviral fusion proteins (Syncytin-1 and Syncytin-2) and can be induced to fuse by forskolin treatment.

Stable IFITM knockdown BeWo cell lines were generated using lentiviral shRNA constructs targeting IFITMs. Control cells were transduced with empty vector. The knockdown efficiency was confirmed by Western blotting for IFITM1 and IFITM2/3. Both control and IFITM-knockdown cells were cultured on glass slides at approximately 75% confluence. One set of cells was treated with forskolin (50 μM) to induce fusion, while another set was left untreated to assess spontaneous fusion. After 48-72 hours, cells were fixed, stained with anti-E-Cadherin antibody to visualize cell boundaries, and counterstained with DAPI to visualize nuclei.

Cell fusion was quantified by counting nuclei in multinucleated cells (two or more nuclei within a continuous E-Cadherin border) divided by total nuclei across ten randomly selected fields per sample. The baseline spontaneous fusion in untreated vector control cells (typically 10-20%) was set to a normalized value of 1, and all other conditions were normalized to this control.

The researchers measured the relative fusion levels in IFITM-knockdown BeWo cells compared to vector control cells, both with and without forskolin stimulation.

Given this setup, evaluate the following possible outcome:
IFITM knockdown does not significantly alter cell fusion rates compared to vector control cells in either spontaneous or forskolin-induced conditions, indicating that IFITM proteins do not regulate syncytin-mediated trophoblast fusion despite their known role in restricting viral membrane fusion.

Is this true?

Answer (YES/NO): NO